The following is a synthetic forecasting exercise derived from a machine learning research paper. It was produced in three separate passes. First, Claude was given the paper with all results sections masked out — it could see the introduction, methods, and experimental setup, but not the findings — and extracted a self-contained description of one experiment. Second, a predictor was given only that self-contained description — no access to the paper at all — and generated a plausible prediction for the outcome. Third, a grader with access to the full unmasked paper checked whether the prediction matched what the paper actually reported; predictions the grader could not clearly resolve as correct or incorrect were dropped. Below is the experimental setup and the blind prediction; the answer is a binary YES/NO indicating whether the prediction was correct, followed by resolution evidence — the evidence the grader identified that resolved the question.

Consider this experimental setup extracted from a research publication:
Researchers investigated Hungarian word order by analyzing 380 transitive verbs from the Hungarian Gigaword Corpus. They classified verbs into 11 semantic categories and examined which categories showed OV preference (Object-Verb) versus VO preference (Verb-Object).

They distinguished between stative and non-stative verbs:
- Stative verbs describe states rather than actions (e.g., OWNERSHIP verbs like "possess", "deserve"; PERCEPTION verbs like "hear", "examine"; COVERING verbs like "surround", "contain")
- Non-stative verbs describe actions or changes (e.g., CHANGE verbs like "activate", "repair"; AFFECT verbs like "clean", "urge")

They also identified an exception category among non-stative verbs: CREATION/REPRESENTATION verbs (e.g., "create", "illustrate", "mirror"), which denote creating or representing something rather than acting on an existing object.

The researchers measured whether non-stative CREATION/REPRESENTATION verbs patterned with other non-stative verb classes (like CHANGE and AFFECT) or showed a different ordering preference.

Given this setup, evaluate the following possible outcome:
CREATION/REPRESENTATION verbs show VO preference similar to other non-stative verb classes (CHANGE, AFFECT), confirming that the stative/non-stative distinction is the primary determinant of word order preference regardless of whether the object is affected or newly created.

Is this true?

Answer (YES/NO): NO